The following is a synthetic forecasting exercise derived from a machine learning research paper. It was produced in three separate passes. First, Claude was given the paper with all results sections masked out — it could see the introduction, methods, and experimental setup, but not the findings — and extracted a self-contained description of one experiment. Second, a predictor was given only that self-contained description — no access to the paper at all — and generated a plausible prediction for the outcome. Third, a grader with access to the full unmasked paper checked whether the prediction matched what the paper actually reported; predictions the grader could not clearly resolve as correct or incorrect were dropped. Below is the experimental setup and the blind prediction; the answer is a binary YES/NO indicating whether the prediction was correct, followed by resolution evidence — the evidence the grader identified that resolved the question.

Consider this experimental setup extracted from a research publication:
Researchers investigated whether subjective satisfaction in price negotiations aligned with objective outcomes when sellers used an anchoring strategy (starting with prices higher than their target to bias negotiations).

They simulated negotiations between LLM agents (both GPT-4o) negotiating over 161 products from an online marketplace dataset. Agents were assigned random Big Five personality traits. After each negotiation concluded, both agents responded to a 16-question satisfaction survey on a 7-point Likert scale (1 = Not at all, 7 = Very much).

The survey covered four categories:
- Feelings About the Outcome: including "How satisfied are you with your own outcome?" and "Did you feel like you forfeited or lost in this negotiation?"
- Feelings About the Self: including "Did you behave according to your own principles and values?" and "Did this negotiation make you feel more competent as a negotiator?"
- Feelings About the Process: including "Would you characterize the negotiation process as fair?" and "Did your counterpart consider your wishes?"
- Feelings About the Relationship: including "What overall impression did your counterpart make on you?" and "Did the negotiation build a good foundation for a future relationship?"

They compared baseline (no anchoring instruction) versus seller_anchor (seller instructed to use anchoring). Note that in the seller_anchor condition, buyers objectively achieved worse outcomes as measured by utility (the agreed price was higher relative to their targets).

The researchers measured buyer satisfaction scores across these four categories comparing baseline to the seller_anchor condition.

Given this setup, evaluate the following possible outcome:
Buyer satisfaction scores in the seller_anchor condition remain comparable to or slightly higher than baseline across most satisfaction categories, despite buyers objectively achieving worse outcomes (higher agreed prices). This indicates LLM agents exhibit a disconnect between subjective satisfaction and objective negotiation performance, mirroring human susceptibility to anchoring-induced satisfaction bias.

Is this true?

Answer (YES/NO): YES